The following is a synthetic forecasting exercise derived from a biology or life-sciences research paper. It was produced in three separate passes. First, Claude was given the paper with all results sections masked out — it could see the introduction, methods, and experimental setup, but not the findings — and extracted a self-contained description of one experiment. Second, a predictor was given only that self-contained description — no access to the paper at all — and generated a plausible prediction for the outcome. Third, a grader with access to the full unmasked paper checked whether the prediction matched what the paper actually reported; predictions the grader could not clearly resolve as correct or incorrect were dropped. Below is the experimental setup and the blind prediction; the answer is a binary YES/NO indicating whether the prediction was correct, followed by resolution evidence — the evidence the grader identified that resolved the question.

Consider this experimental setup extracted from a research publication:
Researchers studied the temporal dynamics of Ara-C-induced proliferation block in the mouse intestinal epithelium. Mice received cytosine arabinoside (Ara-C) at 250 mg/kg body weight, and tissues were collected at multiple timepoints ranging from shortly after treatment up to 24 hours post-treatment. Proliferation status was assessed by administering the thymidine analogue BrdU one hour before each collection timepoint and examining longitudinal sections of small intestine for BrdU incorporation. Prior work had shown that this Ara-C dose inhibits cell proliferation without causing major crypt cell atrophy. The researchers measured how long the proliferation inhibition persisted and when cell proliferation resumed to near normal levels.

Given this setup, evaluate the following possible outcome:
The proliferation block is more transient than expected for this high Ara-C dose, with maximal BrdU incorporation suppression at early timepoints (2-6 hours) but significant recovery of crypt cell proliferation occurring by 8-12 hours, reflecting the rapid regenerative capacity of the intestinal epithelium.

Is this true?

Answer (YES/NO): NO